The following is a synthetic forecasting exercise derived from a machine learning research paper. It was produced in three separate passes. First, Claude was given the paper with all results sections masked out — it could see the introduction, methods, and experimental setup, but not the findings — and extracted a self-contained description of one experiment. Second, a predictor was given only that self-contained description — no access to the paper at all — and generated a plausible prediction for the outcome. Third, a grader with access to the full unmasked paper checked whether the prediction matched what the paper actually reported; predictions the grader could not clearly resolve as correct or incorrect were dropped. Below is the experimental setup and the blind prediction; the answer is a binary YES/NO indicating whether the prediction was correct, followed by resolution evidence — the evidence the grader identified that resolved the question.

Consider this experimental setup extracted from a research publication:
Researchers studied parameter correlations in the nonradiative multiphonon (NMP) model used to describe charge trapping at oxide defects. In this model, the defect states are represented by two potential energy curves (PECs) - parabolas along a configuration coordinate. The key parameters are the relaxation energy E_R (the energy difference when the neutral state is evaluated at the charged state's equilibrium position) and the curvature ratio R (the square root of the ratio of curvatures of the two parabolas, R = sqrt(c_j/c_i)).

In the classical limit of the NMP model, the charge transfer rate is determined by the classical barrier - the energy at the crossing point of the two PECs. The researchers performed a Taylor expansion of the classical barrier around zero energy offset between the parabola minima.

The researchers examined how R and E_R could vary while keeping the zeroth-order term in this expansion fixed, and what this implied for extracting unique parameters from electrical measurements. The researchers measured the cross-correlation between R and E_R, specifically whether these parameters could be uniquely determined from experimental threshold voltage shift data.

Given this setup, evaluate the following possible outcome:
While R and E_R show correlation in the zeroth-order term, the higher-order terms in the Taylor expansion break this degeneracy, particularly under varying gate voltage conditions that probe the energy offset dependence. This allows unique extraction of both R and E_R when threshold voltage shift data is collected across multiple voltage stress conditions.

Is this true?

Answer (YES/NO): NO